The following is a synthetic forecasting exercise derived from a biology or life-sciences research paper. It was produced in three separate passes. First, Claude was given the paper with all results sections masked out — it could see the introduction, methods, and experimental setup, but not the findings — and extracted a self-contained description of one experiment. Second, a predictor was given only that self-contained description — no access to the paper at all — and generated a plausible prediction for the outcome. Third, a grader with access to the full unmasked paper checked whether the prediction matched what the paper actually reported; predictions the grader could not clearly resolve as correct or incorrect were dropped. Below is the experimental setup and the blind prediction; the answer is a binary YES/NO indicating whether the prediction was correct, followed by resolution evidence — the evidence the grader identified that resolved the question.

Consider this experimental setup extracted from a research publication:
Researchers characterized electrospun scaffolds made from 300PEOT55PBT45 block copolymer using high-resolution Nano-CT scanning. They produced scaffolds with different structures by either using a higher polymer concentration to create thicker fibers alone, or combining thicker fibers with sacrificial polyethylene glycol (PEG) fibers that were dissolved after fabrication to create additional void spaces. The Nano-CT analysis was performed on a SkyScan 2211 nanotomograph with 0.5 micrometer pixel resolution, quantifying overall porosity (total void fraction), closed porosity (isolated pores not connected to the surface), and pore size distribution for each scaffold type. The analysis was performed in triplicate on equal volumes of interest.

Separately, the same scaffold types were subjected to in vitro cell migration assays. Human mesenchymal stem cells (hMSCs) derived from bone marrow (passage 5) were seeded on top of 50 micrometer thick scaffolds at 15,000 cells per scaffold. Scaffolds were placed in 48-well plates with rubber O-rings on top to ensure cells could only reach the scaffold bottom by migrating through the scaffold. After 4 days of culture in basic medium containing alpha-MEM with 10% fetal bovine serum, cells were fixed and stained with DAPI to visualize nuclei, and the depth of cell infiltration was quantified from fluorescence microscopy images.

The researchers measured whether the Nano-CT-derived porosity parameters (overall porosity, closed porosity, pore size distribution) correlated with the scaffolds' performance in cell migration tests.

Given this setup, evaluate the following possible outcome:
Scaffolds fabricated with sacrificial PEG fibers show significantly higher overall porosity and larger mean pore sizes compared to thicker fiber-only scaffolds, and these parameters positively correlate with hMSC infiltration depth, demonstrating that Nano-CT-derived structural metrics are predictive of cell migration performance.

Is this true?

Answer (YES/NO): NO